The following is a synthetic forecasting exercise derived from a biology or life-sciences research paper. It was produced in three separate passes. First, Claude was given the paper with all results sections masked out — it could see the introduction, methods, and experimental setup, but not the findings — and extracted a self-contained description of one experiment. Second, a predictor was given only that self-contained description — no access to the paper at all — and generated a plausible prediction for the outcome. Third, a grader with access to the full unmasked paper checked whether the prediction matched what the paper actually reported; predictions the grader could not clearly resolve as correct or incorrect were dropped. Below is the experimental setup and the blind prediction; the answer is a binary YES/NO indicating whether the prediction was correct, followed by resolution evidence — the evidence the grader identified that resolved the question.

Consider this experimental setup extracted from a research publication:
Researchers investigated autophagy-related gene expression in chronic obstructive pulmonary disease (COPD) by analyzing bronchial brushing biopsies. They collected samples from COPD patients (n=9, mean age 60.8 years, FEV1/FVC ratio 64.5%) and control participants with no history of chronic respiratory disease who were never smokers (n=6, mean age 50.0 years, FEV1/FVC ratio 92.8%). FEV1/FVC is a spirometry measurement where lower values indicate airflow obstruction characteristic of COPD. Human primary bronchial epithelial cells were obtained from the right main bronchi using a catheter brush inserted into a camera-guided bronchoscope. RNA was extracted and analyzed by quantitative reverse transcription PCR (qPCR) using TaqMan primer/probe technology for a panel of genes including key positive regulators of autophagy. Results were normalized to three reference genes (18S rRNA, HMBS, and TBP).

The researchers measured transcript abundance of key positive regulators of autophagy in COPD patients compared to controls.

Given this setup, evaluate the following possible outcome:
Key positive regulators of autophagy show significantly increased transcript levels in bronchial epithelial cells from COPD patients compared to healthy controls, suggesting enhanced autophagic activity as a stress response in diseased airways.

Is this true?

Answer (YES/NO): NO